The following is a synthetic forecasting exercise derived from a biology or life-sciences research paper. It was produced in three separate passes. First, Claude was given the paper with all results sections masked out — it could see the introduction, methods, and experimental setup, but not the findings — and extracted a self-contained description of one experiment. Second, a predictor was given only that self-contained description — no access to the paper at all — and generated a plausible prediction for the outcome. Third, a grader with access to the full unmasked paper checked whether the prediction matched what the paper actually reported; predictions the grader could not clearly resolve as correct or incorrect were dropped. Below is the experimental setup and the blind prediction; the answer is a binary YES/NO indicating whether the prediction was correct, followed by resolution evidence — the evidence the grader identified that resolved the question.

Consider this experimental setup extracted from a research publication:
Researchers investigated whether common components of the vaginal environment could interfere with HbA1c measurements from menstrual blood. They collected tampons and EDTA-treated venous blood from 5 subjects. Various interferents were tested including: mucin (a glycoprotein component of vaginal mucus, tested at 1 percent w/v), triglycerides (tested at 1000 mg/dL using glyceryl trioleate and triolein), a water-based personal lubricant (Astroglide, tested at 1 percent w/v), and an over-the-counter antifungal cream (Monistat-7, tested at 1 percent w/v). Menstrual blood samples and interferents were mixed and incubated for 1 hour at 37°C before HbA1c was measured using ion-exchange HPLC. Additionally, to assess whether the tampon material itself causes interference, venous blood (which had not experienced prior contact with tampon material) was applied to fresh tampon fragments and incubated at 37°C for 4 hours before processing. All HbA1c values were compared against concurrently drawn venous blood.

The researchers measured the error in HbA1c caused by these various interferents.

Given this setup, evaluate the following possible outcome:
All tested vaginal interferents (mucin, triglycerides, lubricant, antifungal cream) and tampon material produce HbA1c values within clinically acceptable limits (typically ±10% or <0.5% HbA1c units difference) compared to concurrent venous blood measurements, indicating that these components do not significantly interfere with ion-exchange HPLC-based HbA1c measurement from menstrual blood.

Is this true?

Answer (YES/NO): YES